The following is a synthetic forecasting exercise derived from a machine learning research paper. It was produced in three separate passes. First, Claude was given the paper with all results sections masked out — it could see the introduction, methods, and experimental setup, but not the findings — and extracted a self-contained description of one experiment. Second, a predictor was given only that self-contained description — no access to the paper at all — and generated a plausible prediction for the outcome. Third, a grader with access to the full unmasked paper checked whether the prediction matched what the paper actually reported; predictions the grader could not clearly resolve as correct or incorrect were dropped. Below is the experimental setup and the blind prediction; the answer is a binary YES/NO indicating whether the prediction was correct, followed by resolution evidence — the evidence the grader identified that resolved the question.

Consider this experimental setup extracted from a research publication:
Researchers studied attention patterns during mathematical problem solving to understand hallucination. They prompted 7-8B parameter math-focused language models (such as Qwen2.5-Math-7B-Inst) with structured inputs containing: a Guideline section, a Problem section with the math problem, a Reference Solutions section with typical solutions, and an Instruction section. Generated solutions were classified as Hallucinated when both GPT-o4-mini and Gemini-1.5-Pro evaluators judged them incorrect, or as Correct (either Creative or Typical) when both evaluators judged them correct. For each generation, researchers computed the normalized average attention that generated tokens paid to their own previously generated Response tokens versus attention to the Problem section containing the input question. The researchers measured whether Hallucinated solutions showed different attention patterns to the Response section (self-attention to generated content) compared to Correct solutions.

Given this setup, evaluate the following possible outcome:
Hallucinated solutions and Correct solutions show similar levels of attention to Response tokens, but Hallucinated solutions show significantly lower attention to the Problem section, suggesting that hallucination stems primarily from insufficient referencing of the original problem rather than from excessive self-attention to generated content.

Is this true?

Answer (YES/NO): NO